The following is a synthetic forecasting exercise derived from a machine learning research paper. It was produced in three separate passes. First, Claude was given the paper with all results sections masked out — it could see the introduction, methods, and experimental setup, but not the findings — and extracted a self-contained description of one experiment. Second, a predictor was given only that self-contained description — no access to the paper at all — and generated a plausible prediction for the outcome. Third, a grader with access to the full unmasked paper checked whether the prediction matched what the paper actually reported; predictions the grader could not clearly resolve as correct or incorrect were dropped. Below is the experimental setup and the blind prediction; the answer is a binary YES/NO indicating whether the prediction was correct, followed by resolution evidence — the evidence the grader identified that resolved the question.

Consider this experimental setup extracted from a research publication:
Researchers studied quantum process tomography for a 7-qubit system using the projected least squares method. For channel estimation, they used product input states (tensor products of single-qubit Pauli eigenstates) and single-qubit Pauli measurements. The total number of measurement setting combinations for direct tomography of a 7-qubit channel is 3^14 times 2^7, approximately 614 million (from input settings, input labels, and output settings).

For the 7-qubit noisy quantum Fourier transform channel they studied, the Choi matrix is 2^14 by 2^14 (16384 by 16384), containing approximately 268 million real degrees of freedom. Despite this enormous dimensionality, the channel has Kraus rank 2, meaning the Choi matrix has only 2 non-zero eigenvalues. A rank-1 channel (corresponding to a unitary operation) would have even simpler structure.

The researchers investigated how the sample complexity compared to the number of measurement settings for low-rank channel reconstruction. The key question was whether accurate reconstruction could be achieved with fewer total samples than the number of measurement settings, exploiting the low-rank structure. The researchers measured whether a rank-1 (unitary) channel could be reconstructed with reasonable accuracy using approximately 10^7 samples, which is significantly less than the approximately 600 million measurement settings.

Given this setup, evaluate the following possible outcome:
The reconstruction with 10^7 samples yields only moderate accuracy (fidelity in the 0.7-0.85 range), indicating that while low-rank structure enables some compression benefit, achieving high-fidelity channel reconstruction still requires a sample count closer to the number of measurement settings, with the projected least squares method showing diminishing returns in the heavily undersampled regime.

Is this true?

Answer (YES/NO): NO